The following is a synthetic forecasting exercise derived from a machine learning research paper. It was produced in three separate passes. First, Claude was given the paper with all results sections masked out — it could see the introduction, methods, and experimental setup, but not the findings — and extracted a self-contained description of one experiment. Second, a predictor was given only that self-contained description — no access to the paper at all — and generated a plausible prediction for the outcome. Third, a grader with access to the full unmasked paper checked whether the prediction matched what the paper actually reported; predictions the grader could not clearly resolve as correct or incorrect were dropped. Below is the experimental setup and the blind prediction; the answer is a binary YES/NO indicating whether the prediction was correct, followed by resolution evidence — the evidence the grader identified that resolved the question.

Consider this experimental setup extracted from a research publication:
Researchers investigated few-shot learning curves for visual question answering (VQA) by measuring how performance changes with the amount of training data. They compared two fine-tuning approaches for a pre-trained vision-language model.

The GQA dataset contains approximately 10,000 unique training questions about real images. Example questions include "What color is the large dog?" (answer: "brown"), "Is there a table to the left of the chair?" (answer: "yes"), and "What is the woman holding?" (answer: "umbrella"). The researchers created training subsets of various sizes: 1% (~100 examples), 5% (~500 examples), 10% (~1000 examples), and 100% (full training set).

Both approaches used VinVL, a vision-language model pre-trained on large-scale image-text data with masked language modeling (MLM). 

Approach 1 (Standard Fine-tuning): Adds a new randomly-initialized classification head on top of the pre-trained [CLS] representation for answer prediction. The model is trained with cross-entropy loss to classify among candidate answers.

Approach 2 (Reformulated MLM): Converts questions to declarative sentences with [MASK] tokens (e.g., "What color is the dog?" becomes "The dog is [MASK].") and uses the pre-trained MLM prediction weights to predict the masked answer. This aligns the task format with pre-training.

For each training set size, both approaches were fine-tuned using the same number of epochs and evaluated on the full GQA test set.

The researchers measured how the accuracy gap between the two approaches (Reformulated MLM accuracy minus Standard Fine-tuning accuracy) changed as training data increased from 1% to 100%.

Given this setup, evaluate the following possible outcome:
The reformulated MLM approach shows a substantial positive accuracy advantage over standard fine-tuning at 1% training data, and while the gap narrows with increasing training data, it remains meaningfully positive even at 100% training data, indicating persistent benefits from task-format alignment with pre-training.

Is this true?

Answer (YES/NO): YES